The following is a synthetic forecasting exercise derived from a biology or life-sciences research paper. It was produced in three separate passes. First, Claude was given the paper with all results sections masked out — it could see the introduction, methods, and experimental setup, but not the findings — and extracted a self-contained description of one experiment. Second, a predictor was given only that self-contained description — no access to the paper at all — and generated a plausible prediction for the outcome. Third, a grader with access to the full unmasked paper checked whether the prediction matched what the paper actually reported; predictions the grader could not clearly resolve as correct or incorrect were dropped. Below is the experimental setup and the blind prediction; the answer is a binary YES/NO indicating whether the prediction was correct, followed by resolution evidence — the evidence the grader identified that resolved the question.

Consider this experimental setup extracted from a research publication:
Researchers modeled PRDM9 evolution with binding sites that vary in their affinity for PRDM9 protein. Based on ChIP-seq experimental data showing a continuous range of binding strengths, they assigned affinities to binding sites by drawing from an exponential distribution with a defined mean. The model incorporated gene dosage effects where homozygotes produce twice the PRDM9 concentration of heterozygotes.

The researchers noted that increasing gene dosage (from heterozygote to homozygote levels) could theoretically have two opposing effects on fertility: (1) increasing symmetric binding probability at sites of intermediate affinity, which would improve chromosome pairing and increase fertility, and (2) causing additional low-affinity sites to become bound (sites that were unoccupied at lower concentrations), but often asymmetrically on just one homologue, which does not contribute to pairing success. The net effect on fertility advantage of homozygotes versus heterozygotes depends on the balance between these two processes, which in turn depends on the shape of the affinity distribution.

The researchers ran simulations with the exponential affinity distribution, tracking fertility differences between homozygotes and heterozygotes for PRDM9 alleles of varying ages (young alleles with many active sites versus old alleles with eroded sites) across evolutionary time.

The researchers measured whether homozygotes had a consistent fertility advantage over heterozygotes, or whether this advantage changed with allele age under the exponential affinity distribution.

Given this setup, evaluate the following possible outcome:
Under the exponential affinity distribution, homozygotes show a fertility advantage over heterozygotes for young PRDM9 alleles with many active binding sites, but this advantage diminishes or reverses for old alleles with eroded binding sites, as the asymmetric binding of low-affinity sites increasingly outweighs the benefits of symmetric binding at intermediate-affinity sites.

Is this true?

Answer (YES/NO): NO